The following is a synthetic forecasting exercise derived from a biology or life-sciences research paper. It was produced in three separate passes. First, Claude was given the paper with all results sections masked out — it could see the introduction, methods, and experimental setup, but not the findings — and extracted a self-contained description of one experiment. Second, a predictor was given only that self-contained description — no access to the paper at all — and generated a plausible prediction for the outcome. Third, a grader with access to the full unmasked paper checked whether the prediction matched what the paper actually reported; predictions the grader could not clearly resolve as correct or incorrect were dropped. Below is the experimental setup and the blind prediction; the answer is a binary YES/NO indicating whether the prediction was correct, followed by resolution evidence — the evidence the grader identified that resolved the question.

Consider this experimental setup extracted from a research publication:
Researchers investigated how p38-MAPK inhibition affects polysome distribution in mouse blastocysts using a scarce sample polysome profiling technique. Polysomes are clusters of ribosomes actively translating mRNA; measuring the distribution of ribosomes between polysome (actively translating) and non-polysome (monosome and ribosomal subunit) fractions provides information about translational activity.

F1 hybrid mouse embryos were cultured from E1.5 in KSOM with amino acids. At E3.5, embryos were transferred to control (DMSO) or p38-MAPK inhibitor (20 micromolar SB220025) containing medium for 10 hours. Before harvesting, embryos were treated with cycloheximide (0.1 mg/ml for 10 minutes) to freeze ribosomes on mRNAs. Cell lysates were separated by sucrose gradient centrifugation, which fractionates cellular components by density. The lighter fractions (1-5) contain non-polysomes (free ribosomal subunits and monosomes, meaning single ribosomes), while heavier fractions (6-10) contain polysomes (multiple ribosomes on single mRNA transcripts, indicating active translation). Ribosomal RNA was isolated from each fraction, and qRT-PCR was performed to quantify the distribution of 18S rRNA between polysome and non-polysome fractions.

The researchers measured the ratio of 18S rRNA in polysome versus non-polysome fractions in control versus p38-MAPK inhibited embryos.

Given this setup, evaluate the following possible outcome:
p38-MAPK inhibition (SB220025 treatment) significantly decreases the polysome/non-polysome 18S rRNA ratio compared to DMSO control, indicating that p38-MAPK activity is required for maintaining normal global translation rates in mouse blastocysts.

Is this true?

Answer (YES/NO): YES